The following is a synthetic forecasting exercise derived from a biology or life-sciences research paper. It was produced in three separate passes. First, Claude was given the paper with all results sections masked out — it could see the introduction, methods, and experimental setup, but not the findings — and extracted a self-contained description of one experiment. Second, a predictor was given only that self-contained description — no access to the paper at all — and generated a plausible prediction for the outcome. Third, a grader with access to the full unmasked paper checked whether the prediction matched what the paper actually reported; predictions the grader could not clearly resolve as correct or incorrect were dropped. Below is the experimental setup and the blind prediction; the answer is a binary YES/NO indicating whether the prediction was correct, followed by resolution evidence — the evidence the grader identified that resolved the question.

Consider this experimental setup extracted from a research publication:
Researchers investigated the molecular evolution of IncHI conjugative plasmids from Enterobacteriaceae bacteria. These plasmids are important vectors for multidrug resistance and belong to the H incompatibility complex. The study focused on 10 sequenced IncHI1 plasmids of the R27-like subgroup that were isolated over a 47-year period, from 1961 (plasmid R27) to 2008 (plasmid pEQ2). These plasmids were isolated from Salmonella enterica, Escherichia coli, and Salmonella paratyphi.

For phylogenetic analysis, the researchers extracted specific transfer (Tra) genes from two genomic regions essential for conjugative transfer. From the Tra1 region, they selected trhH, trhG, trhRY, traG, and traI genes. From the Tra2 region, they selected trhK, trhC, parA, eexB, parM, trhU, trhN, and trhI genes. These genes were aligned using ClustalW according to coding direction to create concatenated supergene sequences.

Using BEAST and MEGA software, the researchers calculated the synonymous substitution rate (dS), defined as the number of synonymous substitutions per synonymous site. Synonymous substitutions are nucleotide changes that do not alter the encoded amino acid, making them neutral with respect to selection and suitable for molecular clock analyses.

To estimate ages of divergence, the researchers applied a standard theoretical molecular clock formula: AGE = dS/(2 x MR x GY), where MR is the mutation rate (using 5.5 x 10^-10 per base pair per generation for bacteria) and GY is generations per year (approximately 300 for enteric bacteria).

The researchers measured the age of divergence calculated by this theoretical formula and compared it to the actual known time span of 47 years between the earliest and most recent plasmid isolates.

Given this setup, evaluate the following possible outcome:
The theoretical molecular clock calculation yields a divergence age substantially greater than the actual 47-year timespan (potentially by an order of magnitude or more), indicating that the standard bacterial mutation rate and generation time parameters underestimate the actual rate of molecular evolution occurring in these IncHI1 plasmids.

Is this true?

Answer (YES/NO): YES